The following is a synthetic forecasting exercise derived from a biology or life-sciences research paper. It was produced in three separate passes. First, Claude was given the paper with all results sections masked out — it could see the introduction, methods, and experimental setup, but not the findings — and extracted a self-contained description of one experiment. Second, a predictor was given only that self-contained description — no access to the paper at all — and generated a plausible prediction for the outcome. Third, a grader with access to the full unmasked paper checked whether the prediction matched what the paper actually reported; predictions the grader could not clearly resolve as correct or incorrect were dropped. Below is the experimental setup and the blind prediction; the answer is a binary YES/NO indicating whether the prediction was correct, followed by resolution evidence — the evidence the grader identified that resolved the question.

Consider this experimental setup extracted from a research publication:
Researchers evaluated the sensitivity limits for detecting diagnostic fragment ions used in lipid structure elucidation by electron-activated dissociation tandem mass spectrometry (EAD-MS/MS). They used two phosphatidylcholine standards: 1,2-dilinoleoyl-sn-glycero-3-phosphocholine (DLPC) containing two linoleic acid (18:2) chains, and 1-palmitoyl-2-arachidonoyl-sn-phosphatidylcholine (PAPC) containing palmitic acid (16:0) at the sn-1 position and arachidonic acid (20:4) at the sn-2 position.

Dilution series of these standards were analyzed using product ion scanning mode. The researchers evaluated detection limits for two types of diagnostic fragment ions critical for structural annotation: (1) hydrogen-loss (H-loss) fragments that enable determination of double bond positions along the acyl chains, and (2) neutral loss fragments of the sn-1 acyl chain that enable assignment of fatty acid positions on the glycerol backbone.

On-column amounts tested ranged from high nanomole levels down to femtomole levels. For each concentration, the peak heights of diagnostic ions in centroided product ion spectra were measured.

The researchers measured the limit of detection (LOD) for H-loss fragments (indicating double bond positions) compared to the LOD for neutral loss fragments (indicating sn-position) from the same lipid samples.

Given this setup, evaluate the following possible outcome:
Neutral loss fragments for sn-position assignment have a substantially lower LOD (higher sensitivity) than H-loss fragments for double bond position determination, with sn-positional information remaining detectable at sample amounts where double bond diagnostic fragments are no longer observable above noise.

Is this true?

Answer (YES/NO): NO